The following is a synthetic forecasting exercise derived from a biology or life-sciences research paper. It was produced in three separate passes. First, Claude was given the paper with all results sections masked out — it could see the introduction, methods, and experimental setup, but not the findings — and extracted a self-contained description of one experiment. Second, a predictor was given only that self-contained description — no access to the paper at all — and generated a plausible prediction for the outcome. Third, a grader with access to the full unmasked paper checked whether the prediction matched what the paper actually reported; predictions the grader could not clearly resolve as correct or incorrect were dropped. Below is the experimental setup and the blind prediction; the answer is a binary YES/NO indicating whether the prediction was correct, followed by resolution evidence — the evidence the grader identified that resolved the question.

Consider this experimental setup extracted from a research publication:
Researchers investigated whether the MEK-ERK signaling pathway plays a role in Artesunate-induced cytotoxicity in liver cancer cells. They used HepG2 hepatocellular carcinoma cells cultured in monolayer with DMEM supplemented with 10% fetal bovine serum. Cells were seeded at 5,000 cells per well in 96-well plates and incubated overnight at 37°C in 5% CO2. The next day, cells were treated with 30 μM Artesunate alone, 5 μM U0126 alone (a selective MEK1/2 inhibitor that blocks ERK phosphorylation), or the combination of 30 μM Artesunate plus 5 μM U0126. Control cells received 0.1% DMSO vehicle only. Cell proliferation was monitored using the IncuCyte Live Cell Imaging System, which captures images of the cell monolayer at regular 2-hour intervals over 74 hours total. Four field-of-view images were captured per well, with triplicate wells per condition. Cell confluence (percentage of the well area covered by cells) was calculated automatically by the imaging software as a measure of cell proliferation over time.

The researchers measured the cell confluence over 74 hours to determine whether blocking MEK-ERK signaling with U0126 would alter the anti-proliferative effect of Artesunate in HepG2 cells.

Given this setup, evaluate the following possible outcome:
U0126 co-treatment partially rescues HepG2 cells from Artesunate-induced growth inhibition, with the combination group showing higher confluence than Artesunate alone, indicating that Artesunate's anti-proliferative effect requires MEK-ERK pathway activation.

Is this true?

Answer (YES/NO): YES